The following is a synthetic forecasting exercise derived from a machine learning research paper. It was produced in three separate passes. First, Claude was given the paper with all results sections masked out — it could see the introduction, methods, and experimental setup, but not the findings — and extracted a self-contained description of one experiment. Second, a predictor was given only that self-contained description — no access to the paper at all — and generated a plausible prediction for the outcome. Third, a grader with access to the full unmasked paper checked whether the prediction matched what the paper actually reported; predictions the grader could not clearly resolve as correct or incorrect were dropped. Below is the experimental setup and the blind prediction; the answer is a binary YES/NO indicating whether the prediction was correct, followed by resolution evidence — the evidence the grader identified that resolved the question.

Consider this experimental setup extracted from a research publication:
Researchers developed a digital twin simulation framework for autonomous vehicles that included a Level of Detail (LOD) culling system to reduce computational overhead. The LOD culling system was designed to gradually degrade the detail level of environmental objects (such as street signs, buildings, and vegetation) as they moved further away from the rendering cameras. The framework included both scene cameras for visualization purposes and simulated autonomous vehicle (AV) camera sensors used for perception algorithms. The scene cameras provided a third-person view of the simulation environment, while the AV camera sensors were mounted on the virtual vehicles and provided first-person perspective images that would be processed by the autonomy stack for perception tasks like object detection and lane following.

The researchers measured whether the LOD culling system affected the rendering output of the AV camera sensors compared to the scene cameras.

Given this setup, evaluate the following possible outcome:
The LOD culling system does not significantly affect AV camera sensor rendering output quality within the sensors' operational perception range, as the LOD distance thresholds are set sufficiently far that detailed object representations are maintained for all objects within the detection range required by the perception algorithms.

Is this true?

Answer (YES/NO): NO